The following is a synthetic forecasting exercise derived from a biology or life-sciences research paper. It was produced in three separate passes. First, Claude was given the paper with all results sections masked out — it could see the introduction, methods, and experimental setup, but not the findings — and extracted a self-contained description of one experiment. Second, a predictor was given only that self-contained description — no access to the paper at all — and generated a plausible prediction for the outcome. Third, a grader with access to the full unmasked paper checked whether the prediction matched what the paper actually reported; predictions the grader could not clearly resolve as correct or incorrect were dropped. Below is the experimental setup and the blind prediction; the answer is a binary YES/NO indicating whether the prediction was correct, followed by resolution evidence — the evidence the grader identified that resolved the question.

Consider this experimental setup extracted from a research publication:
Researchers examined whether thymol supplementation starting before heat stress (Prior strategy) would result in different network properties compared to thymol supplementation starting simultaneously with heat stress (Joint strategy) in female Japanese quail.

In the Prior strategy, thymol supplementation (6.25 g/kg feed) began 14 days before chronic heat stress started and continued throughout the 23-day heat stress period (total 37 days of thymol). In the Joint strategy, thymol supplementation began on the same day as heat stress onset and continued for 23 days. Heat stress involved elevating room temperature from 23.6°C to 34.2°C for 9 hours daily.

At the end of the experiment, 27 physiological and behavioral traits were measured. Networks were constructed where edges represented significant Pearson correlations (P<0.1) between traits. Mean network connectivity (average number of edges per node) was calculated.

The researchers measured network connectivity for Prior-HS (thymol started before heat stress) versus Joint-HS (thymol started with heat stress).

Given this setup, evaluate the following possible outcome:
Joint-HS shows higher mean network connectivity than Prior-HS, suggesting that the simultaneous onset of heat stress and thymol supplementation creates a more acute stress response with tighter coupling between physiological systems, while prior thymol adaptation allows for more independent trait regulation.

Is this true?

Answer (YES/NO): YES